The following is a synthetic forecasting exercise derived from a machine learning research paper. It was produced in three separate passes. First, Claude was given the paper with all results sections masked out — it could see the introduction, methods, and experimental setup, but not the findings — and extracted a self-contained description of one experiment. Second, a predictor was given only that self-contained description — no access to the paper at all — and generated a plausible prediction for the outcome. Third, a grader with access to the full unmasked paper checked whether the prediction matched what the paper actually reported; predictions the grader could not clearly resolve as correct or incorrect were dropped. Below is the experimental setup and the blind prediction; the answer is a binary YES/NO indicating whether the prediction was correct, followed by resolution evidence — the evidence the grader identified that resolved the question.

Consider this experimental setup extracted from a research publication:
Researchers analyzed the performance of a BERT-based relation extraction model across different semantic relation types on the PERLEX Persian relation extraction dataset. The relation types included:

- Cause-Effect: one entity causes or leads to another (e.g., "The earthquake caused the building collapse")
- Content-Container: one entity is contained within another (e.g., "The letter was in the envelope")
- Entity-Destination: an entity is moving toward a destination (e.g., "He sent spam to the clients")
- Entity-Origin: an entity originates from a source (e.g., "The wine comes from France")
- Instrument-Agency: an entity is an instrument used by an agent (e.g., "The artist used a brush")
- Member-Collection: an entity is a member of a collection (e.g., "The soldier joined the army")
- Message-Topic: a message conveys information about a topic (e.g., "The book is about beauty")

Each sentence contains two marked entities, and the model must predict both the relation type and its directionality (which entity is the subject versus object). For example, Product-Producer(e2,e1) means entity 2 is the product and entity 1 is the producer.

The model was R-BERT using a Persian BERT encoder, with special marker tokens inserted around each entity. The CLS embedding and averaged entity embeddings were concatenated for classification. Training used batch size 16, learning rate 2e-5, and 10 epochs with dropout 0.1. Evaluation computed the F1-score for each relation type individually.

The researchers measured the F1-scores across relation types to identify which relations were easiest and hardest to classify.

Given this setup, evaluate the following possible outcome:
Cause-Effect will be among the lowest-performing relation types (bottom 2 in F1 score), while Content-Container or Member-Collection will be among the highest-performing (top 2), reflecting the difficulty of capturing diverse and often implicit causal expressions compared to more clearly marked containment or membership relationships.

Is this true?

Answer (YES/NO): NO